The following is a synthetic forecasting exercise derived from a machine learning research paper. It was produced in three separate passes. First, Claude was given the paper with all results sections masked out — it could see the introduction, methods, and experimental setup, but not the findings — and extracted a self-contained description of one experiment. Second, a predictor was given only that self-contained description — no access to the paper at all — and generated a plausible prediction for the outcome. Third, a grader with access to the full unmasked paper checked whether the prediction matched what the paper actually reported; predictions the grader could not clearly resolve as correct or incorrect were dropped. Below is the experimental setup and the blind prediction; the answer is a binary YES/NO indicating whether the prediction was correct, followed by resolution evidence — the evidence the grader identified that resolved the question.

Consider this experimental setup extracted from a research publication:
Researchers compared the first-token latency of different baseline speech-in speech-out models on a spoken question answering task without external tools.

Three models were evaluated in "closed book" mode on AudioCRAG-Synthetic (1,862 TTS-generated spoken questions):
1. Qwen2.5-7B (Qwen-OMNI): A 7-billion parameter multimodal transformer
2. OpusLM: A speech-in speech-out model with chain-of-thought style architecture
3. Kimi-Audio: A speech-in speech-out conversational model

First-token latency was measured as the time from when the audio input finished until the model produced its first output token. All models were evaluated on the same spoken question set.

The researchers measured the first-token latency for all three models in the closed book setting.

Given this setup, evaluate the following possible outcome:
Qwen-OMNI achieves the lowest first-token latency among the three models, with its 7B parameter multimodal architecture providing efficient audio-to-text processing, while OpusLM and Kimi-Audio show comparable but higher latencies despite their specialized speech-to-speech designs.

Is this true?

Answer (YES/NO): NO